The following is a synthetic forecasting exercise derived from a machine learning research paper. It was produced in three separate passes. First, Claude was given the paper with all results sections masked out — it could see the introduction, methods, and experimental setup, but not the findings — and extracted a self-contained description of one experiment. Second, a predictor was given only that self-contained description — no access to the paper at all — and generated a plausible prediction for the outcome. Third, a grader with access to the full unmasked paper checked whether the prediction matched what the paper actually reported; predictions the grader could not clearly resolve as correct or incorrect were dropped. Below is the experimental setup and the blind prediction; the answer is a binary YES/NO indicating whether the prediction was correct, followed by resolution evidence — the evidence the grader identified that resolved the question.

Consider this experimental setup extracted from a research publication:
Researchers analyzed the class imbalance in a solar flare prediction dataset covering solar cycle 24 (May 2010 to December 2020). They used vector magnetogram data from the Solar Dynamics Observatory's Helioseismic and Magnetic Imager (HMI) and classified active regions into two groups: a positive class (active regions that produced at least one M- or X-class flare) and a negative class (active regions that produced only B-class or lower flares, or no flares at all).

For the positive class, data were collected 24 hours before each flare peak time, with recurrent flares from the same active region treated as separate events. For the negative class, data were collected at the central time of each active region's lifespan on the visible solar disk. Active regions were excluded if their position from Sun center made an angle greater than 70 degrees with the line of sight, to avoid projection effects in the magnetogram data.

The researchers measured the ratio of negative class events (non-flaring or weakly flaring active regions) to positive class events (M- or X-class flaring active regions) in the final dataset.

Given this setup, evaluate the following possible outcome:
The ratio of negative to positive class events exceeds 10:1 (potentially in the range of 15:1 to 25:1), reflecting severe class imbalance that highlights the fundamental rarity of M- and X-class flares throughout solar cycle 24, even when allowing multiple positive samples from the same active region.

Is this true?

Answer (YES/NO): NO